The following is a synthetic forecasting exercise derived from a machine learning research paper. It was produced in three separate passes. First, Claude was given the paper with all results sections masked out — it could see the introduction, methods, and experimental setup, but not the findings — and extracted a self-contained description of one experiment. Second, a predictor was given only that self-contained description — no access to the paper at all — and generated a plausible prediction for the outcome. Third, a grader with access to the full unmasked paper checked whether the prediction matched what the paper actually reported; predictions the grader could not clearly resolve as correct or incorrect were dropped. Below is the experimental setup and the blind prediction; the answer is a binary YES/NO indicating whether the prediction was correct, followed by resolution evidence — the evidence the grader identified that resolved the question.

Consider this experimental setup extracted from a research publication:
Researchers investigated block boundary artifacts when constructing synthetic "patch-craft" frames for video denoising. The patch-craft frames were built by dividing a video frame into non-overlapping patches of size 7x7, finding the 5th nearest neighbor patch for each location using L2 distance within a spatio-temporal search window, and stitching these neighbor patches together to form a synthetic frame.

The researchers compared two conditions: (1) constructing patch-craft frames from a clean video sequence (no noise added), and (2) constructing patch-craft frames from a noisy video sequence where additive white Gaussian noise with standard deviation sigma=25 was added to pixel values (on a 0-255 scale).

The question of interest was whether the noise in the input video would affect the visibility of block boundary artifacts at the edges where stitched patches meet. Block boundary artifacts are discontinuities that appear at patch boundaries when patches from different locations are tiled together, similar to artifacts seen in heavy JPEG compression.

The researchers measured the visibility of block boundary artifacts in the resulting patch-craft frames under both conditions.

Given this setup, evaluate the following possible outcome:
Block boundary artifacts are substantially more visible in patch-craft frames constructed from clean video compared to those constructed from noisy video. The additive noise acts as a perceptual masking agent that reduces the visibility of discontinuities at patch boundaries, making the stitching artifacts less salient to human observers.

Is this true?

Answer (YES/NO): YES